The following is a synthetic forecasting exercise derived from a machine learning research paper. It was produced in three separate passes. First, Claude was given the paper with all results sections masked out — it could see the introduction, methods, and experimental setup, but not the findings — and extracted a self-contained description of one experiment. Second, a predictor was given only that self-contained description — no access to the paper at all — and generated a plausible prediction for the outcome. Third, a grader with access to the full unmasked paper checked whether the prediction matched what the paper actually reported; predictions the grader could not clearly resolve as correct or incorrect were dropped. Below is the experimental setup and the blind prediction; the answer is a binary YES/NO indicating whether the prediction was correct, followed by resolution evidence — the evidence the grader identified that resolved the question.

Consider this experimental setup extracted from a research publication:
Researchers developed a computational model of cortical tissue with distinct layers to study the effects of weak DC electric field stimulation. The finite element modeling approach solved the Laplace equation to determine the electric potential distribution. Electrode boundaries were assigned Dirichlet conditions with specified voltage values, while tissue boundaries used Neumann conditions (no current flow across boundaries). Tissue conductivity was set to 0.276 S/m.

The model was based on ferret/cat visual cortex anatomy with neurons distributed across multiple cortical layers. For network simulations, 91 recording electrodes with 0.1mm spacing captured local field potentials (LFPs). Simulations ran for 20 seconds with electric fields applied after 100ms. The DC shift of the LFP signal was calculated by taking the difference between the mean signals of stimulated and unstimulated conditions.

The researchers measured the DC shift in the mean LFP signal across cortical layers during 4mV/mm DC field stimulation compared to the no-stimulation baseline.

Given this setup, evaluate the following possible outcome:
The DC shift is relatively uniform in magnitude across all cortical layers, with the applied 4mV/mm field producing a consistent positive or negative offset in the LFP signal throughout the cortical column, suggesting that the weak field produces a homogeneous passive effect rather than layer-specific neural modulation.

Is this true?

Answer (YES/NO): NO